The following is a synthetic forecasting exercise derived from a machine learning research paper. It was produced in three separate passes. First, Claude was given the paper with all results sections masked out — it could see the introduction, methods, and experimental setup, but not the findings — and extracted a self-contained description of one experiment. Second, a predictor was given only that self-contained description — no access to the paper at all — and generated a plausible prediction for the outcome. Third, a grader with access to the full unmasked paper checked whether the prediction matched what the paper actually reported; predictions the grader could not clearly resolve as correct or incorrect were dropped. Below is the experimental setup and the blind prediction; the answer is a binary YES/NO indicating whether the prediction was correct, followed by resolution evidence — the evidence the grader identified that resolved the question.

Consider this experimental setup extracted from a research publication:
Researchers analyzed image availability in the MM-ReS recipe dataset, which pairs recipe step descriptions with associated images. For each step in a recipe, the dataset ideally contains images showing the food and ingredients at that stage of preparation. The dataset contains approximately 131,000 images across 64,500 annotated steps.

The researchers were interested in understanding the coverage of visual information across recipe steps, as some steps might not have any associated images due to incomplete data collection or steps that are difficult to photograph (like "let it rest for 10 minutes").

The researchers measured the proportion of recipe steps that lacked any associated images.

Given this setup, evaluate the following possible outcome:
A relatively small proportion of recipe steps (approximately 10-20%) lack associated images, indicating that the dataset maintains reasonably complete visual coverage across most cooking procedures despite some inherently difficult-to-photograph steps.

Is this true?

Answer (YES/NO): YES